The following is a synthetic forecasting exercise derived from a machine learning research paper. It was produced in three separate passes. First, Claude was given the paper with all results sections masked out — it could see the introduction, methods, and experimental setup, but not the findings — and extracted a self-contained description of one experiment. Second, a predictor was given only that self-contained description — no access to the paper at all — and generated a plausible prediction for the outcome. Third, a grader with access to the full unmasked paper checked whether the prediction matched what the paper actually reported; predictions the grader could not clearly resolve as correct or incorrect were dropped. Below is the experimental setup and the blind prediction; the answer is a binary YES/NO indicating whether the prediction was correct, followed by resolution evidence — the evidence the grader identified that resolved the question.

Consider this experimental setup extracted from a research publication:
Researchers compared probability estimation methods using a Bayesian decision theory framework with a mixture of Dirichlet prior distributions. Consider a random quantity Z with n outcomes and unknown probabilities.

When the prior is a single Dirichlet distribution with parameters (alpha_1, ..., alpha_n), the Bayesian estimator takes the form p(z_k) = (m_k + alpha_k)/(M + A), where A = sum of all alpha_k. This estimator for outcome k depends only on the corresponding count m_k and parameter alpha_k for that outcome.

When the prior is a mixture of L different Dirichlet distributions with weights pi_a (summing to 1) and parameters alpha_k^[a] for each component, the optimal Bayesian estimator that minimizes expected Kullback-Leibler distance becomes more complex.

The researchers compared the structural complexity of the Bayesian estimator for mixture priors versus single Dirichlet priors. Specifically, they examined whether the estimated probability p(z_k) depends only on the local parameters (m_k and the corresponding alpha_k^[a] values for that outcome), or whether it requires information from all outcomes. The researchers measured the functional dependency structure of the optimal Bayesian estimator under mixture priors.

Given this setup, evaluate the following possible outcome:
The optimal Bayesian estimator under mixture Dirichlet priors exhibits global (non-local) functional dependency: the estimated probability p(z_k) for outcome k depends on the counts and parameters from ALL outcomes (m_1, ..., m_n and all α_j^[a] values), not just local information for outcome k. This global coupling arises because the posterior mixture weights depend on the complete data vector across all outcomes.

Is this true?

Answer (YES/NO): YES